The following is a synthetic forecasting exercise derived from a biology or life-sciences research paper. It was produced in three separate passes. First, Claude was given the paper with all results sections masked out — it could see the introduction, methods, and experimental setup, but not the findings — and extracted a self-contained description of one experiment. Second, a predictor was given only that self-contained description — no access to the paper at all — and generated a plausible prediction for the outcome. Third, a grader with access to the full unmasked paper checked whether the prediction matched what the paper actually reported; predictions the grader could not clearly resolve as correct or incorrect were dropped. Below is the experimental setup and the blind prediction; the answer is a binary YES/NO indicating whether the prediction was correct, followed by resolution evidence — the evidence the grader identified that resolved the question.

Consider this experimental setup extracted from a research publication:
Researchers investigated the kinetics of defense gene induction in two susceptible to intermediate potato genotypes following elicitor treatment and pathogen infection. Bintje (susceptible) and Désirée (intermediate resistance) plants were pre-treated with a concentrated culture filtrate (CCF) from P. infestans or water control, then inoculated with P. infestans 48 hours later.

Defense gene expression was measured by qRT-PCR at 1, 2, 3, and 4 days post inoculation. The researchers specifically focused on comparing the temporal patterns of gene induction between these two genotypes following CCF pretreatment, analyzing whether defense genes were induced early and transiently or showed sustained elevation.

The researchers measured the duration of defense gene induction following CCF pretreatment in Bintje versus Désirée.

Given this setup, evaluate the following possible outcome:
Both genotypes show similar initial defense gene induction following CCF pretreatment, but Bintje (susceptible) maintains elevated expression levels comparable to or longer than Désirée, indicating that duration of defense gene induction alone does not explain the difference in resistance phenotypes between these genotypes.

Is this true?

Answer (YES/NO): YES